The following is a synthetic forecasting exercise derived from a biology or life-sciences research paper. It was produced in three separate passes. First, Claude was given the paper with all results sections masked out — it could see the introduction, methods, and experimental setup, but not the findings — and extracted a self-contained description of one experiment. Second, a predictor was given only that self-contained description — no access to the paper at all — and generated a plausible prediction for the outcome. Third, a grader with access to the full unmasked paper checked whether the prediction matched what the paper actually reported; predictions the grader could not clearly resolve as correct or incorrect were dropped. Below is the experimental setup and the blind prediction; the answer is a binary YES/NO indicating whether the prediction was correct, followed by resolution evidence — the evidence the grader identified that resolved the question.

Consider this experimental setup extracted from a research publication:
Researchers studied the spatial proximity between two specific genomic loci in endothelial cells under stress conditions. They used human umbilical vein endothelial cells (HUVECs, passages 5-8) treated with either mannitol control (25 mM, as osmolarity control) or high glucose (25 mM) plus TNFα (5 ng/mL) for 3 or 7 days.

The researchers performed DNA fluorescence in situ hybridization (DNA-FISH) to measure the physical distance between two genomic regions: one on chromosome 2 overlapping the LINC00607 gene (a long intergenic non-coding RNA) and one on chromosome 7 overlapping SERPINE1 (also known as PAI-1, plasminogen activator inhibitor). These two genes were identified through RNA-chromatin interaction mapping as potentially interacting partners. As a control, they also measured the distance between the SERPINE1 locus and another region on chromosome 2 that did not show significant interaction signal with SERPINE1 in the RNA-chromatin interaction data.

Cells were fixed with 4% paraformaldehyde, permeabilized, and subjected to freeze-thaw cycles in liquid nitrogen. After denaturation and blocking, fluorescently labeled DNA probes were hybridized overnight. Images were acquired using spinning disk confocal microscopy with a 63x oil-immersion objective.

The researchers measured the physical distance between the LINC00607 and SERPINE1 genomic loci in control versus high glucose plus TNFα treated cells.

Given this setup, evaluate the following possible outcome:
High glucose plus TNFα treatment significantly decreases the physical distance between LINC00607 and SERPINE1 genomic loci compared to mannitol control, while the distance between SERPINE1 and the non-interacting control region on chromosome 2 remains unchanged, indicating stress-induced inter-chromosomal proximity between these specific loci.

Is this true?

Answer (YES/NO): YES